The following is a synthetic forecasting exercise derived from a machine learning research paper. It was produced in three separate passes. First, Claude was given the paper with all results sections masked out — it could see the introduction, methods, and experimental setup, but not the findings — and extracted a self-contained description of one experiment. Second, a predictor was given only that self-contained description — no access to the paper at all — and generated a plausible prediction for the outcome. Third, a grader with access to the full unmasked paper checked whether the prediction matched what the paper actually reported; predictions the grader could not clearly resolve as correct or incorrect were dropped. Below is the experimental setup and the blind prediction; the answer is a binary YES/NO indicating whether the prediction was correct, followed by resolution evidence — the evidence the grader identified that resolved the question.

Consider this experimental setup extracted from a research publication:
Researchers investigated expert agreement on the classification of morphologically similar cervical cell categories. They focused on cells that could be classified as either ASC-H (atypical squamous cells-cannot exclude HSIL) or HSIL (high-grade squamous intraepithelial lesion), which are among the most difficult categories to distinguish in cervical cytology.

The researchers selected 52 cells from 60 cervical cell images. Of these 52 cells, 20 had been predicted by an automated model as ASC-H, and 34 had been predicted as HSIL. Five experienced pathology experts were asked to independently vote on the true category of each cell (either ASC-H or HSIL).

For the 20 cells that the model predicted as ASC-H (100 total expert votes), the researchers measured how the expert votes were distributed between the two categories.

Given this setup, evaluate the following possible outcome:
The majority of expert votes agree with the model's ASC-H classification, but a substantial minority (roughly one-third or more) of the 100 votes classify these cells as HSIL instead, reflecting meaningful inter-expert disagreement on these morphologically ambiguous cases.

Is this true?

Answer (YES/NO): NO